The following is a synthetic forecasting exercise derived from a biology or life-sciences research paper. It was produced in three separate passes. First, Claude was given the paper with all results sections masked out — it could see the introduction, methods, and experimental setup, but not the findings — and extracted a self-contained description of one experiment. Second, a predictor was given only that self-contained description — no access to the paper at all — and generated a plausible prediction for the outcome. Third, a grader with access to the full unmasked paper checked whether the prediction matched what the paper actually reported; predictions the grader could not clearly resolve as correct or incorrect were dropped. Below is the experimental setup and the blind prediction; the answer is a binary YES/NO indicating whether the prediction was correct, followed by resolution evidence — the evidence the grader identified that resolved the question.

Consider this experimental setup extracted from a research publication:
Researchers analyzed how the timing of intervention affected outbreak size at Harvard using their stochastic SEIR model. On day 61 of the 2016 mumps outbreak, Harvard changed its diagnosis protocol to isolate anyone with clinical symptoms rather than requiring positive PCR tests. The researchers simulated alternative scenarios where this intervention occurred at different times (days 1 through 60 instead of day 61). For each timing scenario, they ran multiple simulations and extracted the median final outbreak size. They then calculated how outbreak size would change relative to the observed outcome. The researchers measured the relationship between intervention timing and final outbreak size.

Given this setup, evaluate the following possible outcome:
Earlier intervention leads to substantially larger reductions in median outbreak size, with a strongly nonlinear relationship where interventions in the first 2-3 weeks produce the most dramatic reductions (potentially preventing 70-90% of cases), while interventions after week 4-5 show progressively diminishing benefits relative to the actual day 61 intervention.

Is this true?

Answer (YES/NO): NO